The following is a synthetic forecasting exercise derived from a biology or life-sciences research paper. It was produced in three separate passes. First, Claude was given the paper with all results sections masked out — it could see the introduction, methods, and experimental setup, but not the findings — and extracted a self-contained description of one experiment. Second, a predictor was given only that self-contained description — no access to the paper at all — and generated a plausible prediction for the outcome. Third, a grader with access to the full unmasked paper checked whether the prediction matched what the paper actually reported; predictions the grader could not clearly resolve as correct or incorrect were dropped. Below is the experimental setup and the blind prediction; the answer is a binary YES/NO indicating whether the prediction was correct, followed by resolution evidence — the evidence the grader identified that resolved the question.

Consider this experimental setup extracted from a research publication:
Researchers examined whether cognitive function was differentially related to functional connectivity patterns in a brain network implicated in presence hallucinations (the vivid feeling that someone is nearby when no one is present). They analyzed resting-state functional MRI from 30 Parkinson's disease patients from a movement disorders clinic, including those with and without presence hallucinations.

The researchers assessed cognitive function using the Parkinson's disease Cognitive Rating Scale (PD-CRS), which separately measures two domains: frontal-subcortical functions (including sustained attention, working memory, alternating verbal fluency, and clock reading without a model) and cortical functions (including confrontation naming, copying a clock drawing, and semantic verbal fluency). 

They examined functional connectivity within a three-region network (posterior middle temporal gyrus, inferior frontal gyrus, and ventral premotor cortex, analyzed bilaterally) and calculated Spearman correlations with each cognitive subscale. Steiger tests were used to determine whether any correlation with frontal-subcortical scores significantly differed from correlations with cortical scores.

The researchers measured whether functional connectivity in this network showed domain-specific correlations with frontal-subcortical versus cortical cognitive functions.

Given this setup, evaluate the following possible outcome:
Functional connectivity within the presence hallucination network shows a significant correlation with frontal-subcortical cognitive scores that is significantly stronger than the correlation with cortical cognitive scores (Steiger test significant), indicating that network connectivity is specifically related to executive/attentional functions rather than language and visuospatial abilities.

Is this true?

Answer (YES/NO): YES